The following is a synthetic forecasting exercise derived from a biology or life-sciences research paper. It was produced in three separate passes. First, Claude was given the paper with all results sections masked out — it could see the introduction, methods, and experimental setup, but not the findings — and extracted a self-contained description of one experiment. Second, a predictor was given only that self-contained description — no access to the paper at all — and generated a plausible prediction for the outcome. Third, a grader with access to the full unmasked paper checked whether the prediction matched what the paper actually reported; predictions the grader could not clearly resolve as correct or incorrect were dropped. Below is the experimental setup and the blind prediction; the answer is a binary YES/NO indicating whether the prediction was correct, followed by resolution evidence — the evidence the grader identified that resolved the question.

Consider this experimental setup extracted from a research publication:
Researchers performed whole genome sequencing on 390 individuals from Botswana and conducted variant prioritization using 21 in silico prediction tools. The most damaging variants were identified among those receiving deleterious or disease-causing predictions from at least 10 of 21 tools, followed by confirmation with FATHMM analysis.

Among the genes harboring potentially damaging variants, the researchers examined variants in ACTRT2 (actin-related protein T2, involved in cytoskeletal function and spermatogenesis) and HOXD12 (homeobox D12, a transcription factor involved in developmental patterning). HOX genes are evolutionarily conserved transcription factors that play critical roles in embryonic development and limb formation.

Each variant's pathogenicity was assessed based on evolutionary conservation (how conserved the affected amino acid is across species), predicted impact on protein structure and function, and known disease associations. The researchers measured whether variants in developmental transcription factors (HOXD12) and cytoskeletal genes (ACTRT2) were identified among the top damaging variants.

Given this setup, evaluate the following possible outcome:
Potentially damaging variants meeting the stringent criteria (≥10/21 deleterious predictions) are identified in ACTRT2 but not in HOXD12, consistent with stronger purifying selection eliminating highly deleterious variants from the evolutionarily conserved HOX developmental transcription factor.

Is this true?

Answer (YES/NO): NO